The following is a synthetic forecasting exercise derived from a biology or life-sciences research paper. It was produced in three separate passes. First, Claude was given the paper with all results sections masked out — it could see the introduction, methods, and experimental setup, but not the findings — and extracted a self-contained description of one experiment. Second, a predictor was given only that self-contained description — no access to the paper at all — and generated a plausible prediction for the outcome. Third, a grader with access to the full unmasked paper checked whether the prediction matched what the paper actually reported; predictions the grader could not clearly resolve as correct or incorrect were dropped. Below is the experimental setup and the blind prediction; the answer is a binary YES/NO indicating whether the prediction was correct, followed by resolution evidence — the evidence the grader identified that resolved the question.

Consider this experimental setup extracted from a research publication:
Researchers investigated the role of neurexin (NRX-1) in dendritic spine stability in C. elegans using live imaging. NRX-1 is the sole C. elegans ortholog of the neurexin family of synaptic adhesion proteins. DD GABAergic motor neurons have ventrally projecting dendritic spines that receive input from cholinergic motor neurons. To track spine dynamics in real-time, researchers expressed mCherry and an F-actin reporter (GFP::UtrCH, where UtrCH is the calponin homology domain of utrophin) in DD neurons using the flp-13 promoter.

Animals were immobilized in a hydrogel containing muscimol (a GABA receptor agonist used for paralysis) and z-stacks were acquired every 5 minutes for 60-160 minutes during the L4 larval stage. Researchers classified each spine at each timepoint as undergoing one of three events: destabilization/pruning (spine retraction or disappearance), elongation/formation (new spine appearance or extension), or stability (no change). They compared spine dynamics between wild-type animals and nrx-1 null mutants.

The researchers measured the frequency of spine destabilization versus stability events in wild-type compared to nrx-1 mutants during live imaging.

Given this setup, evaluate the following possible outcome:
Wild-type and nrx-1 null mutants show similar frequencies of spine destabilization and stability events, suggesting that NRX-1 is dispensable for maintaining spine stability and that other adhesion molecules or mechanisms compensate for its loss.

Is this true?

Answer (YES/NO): NO